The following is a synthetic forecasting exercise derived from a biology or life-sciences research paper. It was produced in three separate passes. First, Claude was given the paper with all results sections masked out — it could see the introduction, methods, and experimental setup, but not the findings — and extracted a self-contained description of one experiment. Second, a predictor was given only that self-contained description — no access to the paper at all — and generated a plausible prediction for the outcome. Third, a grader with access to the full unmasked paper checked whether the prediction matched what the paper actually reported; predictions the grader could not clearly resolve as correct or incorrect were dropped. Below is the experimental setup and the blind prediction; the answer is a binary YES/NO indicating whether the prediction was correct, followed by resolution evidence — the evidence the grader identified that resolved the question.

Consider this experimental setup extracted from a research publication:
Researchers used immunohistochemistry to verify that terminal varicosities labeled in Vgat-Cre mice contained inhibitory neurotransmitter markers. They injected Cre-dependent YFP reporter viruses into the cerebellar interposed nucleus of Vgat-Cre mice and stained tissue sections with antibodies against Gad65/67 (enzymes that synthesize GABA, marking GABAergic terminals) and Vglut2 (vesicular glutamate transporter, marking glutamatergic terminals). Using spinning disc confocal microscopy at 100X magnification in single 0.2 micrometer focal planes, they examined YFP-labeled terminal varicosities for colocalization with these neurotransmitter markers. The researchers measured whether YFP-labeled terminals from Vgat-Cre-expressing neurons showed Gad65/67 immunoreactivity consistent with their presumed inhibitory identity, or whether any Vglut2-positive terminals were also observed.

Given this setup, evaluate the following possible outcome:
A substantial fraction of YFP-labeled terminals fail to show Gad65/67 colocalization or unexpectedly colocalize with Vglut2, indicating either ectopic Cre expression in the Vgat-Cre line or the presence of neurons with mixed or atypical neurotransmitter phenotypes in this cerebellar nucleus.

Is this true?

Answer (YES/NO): NO